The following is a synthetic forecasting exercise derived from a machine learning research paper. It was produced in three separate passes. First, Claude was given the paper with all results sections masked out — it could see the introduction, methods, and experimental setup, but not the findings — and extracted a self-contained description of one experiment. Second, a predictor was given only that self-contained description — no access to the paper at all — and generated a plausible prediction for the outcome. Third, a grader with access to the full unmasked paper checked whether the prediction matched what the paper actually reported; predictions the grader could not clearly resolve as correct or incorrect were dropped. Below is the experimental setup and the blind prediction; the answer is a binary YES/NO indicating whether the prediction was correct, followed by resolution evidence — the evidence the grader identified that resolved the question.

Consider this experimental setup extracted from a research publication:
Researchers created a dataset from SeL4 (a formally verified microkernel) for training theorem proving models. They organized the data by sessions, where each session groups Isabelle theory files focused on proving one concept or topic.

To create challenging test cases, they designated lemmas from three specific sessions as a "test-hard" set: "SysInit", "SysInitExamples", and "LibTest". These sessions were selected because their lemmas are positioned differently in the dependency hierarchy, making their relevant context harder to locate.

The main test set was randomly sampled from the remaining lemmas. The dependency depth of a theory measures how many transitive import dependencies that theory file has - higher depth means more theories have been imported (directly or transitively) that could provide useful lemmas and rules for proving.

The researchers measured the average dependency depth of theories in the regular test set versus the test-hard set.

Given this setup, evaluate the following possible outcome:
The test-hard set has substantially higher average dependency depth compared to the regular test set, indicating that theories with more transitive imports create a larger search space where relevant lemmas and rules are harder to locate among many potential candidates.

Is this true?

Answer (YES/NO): NO